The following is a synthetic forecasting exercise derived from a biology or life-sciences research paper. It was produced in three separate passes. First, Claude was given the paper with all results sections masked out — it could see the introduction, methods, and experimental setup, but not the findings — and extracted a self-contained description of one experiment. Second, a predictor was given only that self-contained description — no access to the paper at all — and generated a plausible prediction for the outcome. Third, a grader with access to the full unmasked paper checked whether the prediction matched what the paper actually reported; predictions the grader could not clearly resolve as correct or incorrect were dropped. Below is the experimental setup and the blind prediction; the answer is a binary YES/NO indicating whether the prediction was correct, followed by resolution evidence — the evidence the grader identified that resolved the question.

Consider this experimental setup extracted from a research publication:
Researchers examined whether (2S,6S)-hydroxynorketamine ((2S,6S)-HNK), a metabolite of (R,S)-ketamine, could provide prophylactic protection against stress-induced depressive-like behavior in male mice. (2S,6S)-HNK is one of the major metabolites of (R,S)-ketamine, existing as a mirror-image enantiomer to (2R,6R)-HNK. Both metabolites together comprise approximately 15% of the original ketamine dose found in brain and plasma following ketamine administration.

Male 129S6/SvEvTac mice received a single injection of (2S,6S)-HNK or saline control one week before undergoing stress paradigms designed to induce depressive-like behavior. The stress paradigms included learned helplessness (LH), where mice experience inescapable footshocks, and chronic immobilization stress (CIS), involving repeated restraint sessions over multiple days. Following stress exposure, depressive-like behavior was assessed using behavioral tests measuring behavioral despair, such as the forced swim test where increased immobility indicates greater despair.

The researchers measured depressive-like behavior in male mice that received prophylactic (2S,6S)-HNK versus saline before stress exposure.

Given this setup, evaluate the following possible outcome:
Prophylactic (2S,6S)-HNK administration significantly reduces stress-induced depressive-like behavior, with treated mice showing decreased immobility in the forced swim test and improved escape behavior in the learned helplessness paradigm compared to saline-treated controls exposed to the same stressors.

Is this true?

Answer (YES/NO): NO